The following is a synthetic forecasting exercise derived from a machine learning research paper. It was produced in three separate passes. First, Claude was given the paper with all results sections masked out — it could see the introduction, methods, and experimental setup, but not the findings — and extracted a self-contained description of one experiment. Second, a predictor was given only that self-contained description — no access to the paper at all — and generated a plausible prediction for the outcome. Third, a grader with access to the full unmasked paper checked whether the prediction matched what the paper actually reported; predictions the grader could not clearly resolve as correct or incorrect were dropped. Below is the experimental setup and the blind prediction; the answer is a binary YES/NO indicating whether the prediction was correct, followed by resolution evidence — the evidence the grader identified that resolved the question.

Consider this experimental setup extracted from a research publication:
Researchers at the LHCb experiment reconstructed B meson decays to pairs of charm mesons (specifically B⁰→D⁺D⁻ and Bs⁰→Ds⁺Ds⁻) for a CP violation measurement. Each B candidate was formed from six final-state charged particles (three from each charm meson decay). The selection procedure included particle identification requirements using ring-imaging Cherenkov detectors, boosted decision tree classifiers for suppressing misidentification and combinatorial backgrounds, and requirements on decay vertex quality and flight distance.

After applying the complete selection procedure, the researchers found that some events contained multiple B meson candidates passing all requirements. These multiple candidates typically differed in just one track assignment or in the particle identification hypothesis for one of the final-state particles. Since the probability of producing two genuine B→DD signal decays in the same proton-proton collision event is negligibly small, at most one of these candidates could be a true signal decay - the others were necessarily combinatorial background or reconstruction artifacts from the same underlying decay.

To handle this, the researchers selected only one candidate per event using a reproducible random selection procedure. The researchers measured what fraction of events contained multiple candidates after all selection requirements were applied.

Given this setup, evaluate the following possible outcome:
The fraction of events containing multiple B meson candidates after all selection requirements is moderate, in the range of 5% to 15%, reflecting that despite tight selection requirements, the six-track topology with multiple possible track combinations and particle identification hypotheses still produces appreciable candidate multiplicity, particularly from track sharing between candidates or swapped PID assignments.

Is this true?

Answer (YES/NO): NO